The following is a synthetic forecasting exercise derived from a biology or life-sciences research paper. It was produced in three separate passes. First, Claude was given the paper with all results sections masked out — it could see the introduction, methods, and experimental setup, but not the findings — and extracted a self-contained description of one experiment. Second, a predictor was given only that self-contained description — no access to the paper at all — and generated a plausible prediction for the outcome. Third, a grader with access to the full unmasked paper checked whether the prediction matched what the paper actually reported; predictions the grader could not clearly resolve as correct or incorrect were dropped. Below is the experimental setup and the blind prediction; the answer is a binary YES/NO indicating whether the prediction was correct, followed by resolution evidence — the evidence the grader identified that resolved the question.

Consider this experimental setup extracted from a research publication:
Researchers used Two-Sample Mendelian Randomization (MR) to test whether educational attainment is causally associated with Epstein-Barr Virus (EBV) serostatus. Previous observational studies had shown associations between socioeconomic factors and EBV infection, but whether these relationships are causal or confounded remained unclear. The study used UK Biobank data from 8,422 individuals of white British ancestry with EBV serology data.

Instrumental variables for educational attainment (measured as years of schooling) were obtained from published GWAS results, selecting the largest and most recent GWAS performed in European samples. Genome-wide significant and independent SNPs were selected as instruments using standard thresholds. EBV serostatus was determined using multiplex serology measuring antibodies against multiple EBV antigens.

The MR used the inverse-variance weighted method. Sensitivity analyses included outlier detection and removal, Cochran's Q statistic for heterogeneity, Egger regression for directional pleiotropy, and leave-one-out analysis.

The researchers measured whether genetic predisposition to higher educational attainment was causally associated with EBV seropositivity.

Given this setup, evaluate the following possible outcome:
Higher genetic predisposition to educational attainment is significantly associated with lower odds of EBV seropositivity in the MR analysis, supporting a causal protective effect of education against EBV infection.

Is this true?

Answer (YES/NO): YES